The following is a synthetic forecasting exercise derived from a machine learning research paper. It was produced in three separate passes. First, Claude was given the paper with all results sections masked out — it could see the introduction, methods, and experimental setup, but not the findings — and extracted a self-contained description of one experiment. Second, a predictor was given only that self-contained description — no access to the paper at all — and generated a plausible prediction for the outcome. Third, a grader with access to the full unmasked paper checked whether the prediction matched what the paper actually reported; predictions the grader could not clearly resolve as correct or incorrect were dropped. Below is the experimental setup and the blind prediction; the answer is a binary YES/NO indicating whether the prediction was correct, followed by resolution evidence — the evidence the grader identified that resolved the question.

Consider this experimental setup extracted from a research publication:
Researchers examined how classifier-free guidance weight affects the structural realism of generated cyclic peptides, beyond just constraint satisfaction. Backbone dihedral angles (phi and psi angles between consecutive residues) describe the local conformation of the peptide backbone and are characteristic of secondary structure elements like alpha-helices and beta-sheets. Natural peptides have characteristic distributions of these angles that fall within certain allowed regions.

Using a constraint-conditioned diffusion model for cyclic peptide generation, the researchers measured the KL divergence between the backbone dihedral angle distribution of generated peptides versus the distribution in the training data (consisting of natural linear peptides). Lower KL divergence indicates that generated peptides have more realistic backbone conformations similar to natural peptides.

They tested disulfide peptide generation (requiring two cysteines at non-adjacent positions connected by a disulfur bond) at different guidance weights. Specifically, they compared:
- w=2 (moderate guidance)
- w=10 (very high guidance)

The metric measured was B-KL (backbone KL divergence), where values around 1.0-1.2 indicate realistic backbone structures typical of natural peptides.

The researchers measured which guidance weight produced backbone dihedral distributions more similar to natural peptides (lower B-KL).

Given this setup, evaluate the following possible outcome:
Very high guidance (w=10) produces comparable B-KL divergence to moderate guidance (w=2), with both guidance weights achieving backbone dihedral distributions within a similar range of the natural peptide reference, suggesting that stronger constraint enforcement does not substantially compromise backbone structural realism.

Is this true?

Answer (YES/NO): NO